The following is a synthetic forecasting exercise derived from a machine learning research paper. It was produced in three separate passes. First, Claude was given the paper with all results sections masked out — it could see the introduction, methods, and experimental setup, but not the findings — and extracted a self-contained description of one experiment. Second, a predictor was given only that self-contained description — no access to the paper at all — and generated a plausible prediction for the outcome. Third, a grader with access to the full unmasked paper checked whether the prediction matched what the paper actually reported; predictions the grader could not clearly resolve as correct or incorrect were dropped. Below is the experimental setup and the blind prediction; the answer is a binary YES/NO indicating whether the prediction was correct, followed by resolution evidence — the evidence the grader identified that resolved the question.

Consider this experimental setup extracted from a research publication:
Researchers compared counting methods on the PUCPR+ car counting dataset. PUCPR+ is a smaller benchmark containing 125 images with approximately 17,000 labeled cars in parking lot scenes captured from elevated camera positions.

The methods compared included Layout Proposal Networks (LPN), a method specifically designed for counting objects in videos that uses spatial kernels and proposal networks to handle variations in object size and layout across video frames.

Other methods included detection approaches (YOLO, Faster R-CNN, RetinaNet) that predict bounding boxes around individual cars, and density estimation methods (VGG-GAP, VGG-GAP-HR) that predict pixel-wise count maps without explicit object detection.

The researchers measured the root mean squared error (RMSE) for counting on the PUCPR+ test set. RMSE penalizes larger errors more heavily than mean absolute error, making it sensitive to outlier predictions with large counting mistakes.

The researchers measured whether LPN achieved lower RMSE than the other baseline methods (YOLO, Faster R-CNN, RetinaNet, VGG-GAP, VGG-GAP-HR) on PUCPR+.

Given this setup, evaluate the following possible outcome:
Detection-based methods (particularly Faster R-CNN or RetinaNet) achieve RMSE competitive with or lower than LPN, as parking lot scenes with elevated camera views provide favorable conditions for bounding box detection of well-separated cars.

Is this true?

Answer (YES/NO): NO